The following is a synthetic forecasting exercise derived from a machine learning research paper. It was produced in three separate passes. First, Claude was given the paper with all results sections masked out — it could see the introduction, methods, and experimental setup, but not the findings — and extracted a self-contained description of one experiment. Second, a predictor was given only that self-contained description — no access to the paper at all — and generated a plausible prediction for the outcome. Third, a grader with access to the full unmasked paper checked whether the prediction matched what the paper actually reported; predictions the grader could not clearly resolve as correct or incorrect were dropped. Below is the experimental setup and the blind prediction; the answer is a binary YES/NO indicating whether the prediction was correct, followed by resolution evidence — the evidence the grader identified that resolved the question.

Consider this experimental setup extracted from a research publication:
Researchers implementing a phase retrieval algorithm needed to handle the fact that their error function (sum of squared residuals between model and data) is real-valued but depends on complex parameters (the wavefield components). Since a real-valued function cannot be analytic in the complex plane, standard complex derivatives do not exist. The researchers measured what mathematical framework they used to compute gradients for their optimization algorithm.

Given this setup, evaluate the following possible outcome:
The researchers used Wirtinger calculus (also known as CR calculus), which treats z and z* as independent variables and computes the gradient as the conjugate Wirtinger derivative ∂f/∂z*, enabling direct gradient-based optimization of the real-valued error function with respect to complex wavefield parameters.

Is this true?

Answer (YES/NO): YES